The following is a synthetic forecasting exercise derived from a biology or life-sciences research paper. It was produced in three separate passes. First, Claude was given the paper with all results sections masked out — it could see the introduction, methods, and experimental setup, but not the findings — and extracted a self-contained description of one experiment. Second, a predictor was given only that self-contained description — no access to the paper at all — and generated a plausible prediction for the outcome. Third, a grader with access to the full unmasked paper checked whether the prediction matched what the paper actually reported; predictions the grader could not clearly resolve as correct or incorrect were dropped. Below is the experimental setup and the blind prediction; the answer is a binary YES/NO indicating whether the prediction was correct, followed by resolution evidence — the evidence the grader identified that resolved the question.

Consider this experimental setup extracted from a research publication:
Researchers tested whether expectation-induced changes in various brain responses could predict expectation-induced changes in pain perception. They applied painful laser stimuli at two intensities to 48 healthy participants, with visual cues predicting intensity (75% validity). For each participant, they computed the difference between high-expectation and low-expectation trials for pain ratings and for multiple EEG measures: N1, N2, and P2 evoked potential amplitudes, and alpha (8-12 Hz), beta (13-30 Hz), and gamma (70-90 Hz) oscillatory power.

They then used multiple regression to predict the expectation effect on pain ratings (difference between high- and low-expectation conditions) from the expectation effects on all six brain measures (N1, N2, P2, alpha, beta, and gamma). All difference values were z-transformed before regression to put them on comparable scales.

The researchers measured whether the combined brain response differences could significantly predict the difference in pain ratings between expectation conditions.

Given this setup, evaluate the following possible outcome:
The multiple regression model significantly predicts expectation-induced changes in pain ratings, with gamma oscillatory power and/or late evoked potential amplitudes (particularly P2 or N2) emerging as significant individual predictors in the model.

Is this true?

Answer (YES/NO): NO